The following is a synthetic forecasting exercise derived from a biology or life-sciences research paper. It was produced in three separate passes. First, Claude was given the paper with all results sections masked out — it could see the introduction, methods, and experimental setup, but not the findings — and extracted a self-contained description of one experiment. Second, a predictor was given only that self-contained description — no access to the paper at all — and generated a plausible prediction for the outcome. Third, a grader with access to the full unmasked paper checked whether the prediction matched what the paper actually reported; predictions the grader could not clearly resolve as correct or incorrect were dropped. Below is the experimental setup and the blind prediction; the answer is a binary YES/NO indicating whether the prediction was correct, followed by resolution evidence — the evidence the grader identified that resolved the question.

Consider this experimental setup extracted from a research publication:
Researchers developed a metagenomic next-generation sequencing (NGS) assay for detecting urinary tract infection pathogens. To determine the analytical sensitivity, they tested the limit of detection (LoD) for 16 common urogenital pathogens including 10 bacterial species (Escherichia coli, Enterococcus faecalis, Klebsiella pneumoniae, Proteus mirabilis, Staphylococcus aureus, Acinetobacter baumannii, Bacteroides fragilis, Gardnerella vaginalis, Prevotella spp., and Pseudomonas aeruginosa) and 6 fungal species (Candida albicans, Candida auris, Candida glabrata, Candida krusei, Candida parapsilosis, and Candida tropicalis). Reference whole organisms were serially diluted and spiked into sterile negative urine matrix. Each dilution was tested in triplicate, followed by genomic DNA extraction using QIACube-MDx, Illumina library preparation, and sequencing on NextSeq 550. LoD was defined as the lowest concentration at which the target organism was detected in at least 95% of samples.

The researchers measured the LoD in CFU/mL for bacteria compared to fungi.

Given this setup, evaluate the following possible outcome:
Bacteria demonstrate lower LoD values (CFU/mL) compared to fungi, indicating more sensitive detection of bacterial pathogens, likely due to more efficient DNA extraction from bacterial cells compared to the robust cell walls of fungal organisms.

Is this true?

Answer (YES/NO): NO